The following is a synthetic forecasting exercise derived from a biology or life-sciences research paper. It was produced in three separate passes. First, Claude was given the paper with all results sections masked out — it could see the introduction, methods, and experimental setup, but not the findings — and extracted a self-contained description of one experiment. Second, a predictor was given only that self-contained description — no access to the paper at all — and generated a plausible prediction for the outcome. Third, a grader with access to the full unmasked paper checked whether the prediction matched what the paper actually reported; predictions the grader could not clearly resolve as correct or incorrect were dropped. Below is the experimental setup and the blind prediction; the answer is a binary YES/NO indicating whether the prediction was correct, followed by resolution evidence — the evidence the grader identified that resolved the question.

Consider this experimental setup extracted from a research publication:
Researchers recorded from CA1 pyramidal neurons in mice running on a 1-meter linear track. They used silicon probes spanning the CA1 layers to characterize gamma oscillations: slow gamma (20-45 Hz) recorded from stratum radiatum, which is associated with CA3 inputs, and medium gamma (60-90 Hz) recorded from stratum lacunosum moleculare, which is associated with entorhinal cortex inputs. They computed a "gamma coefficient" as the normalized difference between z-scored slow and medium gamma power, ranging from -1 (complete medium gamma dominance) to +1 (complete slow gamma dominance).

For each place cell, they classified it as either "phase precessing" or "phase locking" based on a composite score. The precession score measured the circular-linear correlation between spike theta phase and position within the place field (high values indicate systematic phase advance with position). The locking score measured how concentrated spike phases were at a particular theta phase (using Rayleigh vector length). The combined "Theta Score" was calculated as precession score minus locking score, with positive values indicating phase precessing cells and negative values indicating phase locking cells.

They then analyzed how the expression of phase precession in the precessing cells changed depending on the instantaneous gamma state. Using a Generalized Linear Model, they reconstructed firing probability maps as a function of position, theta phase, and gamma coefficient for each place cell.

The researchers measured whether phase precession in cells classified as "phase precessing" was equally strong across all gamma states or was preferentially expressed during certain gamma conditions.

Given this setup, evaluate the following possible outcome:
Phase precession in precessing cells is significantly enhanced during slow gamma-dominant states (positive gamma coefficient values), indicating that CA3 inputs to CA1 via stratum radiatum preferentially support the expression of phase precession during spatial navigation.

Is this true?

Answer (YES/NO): NO